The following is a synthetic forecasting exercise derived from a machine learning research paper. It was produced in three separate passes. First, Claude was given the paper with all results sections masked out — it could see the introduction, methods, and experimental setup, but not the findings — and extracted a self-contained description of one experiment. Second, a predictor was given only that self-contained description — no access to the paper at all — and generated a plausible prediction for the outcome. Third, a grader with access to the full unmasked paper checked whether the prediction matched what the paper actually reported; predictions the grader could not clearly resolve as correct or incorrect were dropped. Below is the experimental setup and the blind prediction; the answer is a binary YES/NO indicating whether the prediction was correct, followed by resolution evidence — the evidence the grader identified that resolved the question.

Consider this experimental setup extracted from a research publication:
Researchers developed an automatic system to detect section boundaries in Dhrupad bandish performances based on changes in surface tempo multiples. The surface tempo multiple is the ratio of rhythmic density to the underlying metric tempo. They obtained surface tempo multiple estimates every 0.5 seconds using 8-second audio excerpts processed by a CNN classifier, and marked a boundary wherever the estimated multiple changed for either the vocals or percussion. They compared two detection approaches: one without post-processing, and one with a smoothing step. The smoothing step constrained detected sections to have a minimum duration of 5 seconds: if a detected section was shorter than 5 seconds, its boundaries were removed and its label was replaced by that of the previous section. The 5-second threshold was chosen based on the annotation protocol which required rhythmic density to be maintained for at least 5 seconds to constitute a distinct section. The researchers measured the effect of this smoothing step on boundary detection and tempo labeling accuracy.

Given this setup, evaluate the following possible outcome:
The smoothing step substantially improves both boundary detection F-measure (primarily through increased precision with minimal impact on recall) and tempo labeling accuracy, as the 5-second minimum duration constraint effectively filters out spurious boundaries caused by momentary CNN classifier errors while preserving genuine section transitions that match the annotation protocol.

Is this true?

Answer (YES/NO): NO